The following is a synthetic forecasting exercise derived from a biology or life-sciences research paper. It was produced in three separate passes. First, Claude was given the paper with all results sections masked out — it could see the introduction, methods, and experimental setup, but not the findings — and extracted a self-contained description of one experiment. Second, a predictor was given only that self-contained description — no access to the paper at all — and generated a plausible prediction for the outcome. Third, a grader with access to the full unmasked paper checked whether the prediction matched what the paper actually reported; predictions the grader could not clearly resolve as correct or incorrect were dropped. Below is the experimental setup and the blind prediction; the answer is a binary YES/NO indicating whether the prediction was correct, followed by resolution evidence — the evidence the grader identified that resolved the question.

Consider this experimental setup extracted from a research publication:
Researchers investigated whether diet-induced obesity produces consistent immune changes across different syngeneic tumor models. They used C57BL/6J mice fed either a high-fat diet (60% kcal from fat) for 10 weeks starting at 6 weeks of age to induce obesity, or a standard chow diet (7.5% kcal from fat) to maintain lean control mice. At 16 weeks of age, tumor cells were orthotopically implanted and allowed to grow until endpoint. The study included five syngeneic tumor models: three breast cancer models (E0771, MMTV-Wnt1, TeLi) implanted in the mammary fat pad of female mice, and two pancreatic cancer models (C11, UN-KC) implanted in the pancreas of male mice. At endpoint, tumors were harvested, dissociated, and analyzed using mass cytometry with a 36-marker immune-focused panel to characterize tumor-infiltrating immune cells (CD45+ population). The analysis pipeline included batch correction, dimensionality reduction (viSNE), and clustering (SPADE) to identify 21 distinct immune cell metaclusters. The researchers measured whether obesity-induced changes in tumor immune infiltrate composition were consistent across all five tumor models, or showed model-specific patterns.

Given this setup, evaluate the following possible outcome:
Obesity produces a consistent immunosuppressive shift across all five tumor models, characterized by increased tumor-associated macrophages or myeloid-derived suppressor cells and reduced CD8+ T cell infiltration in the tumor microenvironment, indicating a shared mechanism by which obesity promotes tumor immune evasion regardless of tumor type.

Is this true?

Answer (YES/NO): NO